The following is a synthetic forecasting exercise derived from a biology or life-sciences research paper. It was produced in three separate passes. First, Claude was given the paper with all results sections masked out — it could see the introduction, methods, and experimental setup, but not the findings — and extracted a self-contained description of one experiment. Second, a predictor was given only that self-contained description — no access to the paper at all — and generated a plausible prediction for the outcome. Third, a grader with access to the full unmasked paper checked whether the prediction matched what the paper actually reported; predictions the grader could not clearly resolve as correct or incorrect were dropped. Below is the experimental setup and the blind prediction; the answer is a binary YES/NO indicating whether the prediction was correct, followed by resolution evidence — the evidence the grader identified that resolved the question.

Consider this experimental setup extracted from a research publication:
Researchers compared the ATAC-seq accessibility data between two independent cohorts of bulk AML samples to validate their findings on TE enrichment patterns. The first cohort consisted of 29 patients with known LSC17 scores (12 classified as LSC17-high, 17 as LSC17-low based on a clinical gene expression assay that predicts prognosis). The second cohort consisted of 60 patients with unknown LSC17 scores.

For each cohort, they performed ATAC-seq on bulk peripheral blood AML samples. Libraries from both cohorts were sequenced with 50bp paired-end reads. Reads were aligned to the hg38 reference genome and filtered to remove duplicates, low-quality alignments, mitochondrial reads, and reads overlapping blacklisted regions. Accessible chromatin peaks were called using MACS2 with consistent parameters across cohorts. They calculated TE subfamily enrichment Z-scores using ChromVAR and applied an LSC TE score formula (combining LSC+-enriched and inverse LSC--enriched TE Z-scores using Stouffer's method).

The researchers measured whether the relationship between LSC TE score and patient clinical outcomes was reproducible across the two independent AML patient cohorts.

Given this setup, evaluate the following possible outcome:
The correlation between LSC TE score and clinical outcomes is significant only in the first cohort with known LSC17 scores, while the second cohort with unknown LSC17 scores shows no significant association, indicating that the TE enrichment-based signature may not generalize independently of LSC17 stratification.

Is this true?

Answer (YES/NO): NO